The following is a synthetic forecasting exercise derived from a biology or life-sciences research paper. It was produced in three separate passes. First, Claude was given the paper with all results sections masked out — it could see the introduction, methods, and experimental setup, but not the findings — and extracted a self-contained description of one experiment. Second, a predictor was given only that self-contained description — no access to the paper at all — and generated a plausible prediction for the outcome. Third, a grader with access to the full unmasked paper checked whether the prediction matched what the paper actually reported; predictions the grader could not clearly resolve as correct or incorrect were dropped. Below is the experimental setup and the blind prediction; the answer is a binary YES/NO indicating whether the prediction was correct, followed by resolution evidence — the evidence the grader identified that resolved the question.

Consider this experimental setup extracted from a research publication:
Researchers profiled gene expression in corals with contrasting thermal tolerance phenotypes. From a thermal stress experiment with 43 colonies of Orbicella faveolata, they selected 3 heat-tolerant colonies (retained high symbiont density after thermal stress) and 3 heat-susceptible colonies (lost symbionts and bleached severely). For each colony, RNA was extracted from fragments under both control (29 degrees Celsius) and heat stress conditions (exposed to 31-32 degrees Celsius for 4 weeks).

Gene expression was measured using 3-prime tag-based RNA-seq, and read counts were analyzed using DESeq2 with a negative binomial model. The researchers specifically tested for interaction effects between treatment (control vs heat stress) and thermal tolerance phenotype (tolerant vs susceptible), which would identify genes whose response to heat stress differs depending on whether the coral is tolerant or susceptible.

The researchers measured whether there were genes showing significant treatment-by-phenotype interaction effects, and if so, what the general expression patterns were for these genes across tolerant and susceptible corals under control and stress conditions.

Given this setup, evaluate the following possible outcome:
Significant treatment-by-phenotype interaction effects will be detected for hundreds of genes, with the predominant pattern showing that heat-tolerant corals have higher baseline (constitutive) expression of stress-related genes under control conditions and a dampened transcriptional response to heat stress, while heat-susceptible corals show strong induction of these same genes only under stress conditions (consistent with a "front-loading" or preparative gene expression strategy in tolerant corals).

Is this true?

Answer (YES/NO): NO